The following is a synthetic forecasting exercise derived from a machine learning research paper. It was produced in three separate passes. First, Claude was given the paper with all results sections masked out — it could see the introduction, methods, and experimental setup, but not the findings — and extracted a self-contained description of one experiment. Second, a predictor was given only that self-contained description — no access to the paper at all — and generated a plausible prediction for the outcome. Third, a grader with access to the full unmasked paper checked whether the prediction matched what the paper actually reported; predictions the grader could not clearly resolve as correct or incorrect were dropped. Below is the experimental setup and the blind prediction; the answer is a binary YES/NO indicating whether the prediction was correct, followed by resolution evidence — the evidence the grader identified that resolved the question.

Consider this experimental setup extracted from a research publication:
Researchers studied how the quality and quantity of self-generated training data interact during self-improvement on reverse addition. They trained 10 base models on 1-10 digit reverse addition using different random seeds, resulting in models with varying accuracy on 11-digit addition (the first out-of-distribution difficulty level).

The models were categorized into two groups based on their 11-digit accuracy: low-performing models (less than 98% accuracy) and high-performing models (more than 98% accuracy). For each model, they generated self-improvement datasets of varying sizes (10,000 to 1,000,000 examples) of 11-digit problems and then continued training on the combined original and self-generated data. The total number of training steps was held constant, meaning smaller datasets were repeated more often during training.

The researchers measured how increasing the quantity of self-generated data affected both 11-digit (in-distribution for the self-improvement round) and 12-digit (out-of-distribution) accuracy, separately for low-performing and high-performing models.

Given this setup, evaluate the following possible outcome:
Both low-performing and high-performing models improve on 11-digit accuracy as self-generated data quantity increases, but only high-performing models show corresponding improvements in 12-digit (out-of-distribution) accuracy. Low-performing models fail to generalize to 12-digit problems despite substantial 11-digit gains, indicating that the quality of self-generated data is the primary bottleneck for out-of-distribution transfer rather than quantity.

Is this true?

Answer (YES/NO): NO